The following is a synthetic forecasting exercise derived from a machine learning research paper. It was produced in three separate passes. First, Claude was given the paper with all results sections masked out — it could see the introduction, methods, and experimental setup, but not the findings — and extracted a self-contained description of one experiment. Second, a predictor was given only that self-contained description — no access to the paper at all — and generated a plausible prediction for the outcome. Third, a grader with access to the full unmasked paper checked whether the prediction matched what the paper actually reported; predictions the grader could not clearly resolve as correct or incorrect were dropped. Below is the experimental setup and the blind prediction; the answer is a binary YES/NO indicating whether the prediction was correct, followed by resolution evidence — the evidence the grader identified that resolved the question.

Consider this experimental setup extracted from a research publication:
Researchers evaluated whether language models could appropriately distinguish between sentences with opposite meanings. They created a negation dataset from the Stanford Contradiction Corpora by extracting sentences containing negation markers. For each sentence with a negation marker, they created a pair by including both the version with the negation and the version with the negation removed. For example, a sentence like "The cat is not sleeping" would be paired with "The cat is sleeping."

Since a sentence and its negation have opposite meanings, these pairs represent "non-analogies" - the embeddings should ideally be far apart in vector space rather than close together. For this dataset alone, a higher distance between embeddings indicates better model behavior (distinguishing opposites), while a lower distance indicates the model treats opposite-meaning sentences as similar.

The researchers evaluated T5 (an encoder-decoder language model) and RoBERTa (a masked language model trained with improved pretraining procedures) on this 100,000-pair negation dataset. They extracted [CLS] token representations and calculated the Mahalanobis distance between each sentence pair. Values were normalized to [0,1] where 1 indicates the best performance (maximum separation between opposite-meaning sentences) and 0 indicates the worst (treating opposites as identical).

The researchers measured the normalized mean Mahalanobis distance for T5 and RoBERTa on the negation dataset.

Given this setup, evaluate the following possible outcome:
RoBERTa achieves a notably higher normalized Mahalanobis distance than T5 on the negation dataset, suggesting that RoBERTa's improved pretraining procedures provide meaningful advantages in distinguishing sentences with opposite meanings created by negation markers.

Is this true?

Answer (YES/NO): NO